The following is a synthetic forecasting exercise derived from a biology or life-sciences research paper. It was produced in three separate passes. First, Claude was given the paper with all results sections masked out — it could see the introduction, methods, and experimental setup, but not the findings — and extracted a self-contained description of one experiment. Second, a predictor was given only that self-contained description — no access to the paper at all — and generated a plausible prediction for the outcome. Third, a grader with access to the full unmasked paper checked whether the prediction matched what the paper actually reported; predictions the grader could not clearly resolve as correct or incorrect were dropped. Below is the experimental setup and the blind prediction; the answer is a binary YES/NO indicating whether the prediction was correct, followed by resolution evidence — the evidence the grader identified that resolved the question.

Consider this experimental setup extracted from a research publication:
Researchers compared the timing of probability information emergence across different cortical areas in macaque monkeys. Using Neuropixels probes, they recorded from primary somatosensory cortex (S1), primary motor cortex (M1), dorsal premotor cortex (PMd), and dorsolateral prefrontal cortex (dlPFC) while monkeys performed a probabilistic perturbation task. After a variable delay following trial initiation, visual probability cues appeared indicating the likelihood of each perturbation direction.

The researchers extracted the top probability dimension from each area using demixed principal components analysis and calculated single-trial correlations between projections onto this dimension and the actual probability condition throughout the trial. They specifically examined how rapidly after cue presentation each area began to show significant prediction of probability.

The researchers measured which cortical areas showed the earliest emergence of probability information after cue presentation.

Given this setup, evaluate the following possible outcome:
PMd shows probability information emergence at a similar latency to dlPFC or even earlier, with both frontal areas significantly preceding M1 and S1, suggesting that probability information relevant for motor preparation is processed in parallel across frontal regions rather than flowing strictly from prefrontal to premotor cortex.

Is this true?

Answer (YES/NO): YES